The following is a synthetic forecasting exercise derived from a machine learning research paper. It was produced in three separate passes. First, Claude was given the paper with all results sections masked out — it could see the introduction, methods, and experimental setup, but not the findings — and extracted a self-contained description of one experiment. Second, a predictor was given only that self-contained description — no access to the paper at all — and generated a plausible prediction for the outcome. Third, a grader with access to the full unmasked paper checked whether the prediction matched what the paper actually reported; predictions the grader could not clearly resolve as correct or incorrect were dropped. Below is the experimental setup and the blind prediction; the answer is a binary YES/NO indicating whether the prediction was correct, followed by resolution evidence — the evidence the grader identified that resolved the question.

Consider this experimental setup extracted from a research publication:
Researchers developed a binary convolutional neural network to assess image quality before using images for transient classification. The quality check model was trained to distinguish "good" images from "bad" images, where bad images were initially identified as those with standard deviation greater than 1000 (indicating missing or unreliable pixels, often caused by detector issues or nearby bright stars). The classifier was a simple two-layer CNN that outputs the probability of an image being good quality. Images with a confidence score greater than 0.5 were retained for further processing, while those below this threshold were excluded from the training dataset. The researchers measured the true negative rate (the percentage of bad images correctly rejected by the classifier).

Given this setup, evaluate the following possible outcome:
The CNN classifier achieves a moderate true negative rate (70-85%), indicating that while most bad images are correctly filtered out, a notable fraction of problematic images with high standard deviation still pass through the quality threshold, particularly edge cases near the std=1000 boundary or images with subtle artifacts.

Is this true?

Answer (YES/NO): NO